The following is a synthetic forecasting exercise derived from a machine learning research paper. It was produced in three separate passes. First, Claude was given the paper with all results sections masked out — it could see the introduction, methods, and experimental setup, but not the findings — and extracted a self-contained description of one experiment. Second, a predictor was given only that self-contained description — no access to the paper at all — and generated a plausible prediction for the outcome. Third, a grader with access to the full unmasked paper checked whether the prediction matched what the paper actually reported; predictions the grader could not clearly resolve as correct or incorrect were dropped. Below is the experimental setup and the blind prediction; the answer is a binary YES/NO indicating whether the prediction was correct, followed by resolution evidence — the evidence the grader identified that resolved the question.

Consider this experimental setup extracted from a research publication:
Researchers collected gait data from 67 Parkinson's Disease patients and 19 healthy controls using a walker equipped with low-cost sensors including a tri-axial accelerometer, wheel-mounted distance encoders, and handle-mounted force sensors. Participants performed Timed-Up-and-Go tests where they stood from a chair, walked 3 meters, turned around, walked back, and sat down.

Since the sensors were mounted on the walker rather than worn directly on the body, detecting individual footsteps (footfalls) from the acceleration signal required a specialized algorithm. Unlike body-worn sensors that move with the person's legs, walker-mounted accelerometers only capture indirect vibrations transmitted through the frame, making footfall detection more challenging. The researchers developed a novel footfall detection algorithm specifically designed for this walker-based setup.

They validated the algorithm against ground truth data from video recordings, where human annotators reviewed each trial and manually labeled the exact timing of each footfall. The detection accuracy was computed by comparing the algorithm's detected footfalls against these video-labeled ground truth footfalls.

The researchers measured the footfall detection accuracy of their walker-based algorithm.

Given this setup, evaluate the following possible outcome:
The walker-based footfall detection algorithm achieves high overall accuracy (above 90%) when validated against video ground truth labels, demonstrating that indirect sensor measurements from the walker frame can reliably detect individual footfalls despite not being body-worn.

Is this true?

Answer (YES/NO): NO